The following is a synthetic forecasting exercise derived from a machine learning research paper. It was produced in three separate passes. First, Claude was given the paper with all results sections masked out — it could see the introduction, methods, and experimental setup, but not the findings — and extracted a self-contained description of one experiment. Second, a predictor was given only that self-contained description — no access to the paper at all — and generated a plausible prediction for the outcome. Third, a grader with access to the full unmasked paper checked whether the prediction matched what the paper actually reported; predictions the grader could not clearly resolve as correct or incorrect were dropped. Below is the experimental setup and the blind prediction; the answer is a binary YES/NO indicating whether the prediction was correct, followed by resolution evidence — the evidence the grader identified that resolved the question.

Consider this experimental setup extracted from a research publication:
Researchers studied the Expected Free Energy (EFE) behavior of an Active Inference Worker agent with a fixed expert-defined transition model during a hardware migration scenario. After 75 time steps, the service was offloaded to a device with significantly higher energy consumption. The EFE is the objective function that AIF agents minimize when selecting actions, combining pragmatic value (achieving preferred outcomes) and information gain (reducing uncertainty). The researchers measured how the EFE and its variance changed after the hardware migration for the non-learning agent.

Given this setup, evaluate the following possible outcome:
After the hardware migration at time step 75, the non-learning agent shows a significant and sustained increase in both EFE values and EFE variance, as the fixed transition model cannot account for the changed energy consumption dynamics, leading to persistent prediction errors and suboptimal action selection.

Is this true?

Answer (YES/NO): NO